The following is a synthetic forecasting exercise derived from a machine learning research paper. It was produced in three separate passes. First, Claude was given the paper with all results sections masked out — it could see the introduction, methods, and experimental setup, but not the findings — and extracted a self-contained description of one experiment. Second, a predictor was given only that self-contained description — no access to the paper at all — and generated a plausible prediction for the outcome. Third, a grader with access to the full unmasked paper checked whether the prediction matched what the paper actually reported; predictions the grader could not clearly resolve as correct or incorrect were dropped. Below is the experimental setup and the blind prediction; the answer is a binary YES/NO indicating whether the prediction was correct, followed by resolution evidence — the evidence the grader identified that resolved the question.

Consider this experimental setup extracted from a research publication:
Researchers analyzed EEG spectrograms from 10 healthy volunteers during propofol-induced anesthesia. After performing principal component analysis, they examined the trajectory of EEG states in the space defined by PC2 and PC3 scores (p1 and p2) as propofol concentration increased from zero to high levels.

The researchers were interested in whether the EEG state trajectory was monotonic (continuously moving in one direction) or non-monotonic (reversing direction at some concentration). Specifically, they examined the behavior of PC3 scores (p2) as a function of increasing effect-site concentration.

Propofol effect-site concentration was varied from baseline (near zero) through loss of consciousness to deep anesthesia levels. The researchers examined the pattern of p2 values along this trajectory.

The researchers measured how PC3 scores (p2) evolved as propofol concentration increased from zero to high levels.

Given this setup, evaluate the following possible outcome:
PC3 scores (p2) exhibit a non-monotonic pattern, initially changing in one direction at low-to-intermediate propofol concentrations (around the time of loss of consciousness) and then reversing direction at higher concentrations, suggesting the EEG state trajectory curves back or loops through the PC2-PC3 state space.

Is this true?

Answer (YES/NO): YES